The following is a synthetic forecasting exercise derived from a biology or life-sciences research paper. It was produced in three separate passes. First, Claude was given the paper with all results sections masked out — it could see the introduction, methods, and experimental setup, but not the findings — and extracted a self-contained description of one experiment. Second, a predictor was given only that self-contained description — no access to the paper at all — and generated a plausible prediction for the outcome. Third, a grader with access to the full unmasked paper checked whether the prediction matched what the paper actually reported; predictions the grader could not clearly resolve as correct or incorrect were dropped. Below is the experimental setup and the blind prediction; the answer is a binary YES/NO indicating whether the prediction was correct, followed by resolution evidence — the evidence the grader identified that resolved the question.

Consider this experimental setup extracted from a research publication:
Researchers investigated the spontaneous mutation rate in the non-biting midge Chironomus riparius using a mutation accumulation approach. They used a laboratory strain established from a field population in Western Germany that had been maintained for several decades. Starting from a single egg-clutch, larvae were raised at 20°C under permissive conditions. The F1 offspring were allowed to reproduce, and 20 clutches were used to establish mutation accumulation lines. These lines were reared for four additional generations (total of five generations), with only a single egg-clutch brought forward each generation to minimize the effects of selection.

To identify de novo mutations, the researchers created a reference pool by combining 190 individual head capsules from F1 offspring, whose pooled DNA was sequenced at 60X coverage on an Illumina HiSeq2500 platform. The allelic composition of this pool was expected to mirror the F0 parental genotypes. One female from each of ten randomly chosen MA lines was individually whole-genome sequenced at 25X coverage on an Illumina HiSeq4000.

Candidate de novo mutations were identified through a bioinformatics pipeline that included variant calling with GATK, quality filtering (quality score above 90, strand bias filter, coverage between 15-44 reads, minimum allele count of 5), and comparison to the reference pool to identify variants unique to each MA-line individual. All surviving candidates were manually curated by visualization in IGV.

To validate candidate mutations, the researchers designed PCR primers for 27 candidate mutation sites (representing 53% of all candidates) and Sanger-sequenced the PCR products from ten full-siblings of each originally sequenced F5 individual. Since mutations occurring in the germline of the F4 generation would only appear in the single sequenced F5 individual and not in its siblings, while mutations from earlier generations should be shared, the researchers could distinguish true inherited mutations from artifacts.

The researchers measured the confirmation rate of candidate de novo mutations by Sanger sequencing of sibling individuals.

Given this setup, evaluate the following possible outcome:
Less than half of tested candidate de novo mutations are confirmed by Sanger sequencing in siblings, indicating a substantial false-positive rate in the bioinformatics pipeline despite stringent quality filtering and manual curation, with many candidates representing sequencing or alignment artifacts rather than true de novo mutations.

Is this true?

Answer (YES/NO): NO